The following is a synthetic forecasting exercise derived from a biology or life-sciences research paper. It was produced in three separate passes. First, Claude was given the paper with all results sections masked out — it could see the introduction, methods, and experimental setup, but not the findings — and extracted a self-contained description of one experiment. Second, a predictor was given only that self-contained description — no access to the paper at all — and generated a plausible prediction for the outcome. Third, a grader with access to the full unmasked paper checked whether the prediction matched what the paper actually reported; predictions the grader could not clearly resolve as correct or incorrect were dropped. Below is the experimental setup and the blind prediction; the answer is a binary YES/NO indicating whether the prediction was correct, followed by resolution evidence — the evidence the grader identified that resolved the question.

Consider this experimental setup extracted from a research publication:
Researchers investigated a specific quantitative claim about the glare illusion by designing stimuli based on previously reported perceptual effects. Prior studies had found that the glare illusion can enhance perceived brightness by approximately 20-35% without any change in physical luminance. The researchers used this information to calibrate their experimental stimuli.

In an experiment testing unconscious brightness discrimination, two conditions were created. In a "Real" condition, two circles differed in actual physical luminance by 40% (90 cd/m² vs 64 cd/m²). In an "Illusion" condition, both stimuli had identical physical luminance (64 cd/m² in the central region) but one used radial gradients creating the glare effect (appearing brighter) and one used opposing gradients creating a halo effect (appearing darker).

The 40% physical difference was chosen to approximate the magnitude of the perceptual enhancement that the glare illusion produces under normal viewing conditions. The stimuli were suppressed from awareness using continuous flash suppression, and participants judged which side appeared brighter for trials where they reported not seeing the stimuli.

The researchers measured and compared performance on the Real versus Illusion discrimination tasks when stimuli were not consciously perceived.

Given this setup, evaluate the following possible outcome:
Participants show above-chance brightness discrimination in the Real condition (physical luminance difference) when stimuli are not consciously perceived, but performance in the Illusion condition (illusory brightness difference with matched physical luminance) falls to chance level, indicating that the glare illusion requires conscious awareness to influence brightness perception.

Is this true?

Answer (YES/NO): NO